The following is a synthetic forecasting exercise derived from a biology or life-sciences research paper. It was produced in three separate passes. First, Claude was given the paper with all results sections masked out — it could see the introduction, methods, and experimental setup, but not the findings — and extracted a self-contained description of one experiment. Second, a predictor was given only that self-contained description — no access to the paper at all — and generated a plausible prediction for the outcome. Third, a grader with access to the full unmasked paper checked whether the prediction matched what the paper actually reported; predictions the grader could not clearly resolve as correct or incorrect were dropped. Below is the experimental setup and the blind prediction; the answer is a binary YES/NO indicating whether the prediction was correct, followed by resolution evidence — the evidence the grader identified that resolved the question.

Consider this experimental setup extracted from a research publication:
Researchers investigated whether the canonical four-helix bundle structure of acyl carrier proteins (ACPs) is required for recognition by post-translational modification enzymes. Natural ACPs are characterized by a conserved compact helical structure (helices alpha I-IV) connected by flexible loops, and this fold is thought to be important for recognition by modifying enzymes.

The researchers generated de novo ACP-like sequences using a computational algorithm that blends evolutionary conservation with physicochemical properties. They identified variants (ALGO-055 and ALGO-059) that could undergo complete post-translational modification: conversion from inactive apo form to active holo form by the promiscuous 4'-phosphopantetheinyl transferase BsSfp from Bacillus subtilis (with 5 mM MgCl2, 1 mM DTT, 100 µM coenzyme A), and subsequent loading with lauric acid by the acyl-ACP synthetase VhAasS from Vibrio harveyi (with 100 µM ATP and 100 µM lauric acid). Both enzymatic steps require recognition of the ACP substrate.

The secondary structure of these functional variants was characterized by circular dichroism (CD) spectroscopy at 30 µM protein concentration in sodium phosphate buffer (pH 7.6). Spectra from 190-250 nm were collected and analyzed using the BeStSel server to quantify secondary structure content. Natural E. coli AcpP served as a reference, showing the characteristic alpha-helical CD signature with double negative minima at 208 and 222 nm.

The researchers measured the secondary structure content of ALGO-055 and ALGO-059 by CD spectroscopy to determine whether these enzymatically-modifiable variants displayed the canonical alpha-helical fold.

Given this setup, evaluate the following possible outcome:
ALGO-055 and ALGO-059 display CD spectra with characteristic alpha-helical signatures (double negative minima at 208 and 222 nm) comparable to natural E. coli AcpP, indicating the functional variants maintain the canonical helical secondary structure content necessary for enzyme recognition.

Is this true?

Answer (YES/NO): NO